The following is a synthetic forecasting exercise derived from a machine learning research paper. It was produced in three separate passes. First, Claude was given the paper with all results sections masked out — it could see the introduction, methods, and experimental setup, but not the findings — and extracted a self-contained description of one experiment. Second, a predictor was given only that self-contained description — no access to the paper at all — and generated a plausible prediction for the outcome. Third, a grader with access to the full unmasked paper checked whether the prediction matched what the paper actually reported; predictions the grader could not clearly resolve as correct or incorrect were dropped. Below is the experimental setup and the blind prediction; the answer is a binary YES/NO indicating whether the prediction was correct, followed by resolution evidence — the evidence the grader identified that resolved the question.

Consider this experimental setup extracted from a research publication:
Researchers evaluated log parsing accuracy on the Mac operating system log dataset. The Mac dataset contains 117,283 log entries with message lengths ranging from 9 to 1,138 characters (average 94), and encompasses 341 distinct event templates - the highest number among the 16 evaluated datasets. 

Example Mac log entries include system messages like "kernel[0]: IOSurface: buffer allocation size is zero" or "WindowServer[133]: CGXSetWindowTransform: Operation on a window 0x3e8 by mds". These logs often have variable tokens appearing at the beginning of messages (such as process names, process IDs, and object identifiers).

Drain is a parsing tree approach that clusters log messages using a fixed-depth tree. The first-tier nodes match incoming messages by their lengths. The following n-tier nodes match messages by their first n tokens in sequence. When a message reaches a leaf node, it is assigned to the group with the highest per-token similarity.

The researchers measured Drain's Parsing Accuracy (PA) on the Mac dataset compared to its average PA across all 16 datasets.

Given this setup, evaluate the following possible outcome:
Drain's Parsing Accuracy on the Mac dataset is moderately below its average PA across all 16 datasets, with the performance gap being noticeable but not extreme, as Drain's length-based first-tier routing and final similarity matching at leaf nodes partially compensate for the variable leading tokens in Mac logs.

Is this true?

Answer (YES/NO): NO